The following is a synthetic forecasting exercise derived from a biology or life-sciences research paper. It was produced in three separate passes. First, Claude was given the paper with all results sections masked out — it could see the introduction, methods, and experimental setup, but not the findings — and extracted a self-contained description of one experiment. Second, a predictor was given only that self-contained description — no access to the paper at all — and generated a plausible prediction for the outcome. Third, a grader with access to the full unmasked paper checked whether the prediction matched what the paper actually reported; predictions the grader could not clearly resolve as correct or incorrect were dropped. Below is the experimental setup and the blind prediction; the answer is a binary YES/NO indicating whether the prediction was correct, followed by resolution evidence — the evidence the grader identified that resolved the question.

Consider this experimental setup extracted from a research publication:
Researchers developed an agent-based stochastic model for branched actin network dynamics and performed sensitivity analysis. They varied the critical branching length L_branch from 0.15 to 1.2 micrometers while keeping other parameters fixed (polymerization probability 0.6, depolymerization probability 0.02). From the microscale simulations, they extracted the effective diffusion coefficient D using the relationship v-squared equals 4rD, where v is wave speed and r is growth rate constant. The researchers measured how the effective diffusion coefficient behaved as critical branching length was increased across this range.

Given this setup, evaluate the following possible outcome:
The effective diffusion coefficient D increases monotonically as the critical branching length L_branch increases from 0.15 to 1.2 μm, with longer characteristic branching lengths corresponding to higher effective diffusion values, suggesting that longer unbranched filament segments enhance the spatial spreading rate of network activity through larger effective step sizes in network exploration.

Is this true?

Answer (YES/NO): NO